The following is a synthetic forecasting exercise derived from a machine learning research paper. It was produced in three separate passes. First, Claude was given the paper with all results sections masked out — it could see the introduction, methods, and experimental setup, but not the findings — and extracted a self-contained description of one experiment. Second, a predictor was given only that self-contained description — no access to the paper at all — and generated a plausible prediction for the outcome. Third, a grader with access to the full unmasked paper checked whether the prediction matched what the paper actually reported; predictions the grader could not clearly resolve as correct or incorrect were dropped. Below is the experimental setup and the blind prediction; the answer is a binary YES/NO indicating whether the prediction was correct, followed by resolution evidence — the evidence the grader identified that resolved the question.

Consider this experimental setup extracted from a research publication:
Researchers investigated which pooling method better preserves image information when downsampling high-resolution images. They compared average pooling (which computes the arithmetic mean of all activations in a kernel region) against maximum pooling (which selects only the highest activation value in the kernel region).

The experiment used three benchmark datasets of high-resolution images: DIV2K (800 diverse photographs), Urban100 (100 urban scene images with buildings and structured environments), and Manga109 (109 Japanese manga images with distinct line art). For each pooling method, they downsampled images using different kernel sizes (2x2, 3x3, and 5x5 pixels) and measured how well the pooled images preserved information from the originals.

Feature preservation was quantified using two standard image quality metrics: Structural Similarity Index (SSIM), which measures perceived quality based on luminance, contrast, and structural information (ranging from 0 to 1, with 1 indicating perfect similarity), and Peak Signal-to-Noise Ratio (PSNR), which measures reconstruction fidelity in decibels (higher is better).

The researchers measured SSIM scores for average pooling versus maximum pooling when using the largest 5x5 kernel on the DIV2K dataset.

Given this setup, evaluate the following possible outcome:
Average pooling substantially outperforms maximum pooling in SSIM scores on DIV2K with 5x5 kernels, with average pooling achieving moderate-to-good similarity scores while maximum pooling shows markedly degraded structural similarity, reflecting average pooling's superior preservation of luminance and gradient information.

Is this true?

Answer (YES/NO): NO